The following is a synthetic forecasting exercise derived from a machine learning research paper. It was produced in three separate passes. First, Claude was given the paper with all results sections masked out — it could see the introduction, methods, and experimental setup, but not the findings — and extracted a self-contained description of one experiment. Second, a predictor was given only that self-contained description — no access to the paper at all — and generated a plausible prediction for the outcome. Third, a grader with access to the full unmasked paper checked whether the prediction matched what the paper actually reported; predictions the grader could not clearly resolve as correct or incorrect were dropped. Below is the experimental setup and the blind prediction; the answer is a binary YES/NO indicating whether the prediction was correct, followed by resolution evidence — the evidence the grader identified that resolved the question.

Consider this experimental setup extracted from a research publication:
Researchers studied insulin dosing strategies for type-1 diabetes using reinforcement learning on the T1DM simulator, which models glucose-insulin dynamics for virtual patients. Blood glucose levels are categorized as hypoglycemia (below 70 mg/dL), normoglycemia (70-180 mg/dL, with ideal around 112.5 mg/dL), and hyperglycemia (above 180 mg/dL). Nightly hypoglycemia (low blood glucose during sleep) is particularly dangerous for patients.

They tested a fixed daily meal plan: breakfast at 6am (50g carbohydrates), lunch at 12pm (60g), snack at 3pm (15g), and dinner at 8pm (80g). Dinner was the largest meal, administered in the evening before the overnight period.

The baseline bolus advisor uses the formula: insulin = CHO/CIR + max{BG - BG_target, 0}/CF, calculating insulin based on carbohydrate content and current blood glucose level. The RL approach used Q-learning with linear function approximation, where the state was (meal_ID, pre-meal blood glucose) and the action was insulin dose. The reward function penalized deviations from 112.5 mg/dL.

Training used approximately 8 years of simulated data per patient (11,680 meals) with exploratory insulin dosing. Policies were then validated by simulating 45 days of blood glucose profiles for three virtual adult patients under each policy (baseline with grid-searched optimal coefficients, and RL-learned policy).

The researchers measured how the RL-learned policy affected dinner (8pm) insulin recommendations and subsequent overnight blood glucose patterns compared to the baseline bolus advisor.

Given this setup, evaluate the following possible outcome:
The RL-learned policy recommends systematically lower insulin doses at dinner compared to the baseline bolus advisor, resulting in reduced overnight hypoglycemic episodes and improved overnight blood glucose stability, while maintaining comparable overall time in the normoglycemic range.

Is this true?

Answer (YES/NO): YES